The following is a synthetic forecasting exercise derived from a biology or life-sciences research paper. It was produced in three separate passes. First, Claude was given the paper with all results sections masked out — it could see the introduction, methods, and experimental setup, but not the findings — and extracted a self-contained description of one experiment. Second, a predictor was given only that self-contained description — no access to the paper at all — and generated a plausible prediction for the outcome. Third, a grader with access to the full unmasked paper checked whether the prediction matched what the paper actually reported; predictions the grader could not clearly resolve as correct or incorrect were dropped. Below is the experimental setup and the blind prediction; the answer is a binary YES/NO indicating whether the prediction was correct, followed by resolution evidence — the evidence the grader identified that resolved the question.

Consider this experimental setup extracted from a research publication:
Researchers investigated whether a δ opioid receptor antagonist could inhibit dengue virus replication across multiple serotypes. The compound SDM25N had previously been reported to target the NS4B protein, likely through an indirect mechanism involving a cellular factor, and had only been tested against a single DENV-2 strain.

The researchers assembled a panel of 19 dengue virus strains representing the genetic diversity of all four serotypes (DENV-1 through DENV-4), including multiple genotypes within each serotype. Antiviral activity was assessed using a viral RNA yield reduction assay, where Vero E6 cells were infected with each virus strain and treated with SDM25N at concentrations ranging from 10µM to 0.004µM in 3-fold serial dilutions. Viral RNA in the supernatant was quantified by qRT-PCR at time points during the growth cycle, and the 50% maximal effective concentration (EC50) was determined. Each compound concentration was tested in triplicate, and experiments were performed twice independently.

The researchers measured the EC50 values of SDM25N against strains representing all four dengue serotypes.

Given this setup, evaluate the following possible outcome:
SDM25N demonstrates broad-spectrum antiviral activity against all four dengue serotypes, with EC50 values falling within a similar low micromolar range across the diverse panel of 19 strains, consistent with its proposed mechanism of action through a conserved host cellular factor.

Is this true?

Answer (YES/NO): NO